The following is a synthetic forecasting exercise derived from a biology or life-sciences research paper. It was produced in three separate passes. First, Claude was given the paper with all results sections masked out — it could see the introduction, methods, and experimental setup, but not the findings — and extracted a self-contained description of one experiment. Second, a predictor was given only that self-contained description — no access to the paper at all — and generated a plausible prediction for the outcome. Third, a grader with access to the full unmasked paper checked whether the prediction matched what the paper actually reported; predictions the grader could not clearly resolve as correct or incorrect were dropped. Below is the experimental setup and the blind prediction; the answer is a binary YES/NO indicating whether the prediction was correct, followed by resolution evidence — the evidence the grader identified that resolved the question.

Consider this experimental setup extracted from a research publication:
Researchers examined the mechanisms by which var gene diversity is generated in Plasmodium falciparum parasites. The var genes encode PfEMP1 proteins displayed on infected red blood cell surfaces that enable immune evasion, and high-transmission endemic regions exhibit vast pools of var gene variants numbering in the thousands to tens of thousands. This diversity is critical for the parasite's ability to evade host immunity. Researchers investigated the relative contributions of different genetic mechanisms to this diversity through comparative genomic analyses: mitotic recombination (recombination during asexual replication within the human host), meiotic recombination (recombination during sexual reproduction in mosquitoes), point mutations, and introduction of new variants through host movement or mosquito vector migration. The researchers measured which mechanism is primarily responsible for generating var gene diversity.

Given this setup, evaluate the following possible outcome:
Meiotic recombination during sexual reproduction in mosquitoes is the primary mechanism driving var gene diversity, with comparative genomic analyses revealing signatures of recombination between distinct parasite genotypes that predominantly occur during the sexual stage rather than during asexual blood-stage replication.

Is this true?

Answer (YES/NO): NO